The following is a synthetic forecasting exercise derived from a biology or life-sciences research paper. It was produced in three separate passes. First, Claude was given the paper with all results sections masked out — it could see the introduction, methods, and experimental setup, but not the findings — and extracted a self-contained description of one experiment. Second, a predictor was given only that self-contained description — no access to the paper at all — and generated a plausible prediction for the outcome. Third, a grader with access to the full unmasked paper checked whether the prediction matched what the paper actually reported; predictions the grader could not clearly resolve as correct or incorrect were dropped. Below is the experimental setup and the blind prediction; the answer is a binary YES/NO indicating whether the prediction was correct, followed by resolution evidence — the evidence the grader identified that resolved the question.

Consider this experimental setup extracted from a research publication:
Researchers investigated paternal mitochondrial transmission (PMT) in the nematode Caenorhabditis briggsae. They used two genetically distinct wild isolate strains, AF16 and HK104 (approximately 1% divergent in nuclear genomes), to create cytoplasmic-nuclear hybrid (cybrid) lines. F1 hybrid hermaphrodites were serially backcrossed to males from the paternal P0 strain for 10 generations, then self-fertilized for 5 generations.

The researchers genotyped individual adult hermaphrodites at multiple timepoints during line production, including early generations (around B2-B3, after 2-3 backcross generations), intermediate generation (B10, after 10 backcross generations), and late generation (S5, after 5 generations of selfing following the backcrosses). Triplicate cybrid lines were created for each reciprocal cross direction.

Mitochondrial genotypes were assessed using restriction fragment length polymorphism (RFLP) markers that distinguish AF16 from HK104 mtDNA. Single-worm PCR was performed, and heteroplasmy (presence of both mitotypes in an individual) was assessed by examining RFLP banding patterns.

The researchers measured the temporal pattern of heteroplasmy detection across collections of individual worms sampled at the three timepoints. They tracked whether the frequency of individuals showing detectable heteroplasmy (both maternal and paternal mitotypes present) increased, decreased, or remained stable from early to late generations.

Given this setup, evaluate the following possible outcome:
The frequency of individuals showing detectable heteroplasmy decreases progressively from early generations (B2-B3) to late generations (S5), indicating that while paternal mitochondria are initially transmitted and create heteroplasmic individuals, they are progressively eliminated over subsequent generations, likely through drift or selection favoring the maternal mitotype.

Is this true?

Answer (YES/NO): YES